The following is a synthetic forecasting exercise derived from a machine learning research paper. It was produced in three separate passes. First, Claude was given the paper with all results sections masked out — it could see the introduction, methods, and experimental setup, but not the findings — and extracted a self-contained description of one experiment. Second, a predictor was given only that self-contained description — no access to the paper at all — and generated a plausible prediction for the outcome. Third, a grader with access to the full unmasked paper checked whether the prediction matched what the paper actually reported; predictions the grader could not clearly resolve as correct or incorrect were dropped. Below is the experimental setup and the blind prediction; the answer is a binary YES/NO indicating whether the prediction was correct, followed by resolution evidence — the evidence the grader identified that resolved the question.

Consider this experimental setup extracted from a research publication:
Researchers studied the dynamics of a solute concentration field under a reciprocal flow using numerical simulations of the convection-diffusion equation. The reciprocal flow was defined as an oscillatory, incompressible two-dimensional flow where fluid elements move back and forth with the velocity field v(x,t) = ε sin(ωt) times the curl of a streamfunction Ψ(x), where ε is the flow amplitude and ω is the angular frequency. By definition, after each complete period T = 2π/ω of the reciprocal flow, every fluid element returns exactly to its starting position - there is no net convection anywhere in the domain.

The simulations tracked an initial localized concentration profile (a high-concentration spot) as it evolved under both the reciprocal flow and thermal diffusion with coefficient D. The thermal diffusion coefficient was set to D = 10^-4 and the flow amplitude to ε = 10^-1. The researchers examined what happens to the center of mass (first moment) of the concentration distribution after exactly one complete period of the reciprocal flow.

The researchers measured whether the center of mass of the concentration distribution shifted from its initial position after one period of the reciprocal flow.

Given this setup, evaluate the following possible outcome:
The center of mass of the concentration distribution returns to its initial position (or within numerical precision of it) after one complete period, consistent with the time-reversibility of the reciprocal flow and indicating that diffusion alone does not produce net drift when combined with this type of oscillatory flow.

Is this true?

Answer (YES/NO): NO